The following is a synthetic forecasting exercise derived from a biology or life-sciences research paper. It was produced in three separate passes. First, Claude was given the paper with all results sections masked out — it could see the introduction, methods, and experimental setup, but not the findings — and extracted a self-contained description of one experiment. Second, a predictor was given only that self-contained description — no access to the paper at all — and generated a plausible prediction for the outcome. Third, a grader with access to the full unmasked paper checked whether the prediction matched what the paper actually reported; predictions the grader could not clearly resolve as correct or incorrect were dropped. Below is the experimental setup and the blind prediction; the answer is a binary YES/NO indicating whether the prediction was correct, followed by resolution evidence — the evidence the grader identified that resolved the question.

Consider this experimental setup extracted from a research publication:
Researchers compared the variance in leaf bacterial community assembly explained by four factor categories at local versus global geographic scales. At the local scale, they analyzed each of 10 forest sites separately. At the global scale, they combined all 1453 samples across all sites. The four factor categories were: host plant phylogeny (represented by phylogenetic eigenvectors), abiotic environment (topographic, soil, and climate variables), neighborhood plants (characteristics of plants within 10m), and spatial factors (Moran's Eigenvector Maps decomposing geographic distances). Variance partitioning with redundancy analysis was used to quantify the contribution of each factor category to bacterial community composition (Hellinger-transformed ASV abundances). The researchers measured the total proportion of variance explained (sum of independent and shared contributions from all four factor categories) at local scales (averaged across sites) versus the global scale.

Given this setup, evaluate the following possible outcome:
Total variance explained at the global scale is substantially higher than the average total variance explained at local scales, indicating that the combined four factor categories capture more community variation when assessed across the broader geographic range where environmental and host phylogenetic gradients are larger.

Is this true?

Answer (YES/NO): YES